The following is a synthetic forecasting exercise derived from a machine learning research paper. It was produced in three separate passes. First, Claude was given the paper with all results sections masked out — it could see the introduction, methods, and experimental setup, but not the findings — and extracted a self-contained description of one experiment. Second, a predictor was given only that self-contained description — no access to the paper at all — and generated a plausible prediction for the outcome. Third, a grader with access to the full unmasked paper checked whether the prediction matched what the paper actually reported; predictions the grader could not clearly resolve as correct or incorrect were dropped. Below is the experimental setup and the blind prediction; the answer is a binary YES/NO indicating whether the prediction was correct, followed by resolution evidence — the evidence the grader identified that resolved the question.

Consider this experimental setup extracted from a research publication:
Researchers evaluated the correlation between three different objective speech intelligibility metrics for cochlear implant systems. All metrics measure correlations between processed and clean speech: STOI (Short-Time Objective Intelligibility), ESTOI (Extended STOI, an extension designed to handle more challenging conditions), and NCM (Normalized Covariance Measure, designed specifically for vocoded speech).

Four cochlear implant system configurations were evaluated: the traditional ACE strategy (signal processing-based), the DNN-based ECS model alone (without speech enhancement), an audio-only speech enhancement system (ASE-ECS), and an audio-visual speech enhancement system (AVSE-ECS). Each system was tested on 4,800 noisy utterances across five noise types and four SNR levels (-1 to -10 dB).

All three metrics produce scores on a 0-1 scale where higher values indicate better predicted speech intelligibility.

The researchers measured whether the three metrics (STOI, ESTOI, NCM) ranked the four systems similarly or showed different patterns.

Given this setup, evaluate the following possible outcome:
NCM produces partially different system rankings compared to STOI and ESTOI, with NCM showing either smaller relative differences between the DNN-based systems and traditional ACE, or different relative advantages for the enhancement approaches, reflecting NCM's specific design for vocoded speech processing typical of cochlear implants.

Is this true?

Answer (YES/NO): NO